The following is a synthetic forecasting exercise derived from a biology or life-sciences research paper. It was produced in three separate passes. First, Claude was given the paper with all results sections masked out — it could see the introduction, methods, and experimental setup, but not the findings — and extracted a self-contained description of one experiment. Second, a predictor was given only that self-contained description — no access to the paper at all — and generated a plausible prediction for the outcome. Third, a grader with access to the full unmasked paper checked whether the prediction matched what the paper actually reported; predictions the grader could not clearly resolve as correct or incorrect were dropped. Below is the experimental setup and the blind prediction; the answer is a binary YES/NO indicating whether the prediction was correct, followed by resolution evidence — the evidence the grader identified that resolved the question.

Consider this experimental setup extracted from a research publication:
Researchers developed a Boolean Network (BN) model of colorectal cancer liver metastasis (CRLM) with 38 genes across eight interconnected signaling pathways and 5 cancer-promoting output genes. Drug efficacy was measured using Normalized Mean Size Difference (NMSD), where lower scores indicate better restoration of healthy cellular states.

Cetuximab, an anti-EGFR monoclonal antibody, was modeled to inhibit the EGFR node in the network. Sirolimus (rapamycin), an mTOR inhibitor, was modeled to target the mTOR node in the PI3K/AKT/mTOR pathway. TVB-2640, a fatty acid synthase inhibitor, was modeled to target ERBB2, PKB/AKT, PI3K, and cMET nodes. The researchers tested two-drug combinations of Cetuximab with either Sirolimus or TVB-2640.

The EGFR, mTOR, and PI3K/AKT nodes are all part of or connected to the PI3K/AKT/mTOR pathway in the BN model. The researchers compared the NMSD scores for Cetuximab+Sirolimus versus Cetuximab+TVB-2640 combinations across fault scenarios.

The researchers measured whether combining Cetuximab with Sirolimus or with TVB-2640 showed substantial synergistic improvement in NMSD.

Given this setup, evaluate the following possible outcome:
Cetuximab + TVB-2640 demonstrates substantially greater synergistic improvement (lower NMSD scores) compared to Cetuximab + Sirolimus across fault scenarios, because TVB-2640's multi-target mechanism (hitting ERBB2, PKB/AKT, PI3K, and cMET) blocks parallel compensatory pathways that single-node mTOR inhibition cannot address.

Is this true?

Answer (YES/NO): NO